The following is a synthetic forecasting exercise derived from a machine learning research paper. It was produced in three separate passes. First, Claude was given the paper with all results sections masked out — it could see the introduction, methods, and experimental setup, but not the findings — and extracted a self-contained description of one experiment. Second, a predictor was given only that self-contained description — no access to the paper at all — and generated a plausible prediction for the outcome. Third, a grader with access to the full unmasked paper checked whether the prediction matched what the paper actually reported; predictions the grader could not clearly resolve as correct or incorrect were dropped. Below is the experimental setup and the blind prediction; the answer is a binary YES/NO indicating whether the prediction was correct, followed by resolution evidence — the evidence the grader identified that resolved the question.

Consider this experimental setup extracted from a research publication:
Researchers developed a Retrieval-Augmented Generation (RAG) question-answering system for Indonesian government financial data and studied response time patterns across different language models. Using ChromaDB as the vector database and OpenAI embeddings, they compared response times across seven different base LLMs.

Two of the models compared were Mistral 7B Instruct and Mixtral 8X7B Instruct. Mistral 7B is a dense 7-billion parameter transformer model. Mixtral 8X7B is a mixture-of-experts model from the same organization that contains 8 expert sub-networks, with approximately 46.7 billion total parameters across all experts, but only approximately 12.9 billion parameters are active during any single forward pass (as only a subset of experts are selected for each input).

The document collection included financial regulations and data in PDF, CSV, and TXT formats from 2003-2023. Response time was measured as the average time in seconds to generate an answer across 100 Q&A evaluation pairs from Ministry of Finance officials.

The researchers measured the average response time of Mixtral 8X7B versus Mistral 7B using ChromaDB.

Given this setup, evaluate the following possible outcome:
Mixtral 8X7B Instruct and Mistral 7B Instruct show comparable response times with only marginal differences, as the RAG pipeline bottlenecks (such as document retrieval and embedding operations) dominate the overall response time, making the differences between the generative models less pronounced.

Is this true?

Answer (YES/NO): NO